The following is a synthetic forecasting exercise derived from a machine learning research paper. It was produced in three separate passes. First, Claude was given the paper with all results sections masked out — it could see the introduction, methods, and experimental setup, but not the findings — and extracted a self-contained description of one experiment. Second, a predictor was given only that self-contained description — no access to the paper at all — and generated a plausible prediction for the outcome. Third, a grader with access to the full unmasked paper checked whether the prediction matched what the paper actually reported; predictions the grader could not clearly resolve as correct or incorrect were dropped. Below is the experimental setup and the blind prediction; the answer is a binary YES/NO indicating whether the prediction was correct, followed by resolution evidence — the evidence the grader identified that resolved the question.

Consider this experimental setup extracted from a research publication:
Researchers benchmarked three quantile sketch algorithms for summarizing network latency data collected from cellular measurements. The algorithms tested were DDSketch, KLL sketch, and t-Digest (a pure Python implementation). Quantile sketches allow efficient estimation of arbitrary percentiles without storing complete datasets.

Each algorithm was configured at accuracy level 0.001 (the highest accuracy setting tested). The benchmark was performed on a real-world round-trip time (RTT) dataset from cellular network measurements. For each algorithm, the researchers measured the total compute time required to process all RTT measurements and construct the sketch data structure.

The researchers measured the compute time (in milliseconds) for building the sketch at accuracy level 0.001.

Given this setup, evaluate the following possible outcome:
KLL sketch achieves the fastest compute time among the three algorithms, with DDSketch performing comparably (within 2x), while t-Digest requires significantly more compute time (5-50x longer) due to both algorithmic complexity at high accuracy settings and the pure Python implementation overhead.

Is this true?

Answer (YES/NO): NO